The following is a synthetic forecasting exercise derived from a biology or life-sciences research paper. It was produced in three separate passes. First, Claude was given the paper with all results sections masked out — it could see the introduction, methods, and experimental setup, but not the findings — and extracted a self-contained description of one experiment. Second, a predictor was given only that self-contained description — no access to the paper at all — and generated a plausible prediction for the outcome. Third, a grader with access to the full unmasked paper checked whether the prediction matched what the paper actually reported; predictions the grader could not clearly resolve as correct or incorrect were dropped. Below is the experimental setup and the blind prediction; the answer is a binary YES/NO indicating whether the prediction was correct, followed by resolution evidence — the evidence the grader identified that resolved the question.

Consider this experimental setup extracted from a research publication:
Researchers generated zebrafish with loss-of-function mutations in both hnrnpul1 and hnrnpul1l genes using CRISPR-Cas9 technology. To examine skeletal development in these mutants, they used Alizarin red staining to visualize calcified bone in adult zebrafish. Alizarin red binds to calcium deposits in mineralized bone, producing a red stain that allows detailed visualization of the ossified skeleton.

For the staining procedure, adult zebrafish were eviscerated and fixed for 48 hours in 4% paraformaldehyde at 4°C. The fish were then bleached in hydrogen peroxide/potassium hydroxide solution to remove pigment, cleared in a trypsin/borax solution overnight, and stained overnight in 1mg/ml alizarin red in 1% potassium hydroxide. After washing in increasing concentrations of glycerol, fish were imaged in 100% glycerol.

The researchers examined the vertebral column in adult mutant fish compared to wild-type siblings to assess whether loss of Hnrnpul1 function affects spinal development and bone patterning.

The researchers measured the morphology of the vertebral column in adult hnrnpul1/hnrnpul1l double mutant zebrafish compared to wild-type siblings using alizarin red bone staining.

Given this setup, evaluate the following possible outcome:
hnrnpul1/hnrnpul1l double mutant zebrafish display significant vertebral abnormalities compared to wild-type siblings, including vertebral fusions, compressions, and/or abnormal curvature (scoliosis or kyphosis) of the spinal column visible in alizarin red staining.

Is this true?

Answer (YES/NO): NO